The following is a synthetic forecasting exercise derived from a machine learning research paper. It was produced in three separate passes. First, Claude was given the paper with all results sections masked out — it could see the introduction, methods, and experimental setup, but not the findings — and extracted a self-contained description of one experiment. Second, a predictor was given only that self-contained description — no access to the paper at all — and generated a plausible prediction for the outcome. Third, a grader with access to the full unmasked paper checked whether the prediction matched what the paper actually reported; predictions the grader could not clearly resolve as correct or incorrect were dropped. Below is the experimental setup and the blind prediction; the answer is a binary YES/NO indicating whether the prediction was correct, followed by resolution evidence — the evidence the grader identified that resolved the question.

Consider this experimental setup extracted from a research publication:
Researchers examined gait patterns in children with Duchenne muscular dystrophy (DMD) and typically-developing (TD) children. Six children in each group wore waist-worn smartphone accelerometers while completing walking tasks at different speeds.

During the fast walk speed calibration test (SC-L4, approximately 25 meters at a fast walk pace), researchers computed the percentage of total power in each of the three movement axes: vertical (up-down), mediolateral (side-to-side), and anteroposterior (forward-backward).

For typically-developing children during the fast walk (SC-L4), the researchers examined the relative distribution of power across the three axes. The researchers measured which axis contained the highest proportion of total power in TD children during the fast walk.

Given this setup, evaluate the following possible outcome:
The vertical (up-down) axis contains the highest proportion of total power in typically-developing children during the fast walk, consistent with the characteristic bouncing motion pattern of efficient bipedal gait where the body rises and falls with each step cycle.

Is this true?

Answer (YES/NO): NO